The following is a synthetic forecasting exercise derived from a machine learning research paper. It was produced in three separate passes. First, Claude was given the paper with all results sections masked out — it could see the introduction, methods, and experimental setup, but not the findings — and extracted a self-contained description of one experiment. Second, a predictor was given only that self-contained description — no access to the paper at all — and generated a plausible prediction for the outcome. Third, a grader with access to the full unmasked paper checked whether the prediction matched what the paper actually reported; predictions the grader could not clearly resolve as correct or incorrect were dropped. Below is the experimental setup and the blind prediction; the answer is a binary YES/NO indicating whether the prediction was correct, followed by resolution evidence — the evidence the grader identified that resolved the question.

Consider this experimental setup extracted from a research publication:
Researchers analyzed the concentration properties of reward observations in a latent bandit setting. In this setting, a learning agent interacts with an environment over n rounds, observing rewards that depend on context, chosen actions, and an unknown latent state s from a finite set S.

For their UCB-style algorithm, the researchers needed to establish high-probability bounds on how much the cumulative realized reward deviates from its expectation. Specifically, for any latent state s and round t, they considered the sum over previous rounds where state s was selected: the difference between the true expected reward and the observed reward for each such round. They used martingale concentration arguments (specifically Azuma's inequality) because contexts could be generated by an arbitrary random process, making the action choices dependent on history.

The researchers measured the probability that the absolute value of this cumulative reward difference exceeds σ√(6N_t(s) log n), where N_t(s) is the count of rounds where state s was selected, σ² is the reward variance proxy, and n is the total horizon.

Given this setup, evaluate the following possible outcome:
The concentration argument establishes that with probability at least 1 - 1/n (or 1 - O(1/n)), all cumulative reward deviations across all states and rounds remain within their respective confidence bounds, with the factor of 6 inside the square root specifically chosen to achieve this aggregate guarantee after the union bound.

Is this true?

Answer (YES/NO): NO